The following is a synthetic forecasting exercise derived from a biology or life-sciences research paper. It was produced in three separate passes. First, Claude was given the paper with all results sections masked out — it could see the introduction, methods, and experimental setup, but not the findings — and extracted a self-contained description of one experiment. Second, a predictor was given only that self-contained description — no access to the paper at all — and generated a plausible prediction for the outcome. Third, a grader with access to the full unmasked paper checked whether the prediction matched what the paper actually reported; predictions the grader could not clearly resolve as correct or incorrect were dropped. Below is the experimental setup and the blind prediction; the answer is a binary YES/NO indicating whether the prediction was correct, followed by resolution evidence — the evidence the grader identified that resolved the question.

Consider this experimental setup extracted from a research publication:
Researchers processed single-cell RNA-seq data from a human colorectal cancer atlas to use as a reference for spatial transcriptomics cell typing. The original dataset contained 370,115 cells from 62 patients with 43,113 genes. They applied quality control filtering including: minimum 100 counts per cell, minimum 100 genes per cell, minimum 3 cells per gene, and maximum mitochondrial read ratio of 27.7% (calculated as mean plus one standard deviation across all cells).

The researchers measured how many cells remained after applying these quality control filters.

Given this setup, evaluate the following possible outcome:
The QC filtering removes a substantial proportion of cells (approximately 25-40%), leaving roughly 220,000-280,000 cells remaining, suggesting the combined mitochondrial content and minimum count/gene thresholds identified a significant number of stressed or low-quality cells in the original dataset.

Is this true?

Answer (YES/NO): NO